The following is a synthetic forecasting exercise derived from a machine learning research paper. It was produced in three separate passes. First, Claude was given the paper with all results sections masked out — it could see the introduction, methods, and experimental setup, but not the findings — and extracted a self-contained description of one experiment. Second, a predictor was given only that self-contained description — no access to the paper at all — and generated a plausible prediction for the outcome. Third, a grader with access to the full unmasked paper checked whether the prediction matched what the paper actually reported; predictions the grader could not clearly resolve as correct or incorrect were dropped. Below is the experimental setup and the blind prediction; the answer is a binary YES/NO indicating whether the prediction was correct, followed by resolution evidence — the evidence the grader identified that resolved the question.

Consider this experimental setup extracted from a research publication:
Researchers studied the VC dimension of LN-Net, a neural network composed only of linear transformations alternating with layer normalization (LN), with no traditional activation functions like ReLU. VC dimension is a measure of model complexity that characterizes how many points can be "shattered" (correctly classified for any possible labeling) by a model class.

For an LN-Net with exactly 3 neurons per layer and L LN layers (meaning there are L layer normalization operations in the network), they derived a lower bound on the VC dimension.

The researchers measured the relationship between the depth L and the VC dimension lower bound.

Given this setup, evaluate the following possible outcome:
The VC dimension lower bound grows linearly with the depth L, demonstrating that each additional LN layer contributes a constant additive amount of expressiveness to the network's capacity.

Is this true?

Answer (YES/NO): YES